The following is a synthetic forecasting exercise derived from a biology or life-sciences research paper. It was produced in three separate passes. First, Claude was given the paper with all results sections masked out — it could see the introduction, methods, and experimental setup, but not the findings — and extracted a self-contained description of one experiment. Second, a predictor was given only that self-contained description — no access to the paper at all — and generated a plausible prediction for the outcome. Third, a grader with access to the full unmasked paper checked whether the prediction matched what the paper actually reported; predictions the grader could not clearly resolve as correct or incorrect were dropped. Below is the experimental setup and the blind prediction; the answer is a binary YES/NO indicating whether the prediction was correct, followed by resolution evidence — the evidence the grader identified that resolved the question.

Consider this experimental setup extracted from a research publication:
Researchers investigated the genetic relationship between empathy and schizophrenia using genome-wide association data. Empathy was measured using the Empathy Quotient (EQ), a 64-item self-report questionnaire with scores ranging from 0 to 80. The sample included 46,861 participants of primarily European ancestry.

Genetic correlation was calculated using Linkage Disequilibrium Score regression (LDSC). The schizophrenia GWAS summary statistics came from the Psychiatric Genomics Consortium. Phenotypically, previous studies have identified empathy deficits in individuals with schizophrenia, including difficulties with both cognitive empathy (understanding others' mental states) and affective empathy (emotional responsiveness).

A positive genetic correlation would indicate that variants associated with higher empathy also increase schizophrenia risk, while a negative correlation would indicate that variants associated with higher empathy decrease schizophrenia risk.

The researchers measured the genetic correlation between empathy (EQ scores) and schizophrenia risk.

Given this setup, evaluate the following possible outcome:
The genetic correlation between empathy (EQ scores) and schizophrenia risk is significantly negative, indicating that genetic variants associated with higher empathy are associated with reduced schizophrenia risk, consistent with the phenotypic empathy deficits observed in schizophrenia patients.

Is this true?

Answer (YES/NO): NO